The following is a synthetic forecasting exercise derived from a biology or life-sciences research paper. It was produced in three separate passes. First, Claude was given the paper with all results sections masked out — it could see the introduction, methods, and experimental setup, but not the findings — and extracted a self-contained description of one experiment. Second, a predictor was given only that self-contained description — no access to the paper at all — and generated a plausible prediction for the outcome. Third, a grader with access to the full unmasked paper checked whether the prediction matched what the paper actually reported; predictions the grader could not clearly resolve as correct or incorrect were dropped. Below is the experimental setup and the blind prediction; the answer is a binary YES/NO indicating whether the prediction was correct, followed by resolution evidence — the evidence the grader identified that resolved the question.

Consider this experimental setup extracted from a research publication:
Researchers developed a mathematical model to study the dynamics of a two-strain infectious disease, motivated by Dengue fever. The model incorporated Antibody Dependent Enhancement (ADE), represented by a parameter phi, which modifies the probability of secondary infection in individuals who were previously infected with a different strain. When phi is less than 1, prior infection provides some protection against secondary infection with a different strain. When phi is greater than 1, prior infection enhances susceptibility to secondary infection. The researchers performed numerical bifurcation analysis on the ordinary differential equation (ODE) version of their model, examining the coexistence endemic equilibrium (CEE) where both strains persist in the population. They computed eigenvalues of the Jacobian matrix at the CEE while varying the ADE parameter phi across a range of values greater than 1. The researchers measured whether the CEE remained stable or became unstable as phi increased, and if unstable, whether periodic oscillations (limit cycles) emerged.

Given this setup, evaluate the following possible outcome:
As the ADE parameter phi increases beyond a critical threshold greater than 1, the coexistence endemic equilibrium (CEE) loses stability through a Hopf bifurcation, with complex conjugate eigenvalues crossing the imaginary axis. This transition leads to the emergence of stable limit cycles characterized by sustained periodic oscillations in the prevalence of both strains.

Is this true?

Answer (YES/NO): YES